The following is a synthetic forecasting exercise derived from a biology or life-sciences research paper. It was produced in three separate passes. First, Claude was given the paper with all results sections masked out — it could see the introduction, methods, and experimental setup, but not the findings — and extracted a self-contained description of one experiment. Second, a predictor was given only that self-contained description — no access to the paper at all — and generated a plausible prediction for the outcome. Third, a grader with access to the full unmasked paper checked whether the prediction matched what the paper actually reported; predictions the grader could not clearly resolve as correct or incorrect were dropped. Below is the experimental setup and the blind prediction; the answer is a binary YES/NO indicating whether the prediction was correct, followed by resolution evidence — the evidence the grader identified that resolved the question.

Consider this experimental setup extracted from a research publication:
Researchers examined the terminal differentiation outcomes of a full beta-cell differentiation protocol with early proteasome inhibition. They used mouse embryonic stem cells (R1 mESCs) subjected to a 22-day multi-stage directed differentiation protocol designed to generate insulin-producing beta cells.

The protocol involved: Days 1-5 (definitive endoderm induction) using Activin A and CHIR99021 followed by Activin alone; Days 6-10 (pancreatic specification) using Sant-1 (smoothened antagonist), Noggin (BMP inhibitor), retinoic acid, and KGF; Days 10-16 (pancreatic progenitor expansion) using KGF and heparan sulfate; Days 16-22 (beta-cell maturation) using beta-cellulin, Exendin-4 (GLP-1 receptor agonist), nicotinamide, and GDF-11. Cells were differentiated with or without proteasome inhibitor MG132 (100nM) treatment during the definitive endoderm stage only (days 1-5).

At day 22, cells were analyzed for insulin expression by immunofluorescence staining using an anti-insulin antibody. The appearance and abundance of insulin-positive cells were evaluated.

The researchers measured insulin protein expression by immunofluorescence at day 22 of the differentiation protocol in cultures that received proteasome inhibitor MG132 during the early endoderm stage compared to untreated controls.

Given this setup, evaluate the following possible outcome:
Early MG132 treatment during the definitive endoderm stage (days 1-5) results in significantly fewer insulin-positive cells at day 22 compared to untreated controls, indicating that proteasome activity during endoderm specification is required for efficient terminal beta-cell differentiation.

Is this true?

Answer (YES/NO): NO